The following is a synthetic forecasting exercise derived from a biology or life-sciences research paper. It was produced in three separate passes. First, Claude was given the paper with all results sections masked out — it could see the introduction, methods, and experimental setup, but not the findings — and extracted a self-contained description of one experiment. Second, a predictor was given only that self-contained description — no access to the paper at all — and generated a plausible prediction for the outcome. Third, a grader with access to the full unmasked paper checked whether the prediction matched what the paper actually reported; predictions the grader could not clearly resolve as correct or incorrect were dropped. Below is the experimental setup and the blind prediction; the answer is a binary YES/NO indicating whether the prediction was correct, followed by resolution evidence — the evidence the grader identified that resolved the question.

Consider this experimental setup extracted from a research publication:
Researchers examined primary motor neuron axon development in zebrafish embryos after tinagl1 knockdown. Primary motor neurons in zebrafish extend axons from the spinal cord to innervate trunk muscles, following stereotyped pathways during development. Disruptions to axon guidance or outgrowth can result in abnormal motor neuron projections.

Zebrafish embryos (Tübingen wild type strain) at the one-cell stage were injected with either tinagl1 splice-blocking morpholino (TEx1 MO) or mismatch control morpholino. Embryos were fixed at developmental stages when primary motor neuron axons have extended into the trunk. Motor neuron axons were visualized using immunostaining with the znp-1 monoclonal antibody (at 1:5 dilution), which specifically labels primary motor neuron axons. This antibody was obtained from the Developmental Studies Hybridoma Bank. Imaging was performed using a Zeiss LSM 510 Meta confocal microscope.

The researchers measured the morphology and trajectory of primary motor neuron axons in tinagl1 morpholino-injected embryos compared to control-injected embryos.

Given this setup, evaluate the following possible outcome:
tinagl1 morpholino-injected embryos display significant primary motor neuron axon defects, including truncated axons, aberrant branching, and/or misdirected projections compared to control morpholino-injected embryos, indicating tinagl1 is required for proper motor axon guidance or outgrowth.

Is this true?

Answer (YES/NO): YES